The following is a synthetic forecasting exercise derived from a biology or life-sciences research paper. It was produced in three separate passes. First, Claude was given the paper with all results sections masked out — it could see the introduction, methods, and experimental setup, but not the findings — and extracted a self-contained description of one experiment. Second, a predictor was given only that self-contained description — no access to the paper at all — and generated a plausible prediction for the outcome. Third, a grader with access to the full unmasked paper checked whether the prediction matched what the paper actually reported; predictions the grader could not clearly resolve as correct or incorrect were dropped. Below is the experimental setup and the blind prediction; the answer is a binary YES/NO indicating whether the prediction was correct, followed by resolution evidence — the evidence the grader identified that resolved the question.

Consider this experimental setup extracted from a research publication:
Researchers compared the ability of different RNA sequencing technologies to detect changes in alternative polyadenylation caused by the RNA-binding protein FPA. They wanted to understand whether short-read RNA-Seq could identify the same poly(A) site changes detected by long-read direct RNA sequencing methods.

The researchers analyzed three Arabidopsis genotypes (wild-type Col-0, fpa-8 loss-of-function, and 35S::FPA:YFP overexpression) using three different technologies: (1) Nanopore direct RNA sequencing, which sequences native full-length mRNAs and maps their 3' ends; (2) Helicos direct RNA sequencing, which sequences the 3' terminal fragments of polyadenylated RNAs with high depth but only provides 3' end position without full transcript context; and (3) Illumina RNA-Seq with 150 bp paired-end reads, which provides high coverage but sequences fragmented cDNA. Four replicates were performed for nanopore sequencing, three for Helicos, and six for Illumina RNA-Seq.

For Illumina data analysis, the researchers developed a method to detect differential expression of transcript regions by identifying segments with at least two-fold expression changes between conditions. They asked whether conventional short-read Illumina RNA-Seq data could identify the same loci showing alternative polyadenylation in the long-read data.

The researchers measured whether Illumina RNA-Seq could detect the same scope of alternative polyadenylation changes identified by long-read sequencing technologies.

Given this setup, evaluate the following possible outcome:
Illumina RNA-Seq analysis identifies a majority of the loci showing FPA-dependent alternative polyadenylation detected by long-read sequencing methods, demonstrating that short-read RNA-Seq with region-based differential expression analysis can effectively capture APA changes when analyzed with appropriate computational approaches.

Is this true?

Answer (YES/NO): NO